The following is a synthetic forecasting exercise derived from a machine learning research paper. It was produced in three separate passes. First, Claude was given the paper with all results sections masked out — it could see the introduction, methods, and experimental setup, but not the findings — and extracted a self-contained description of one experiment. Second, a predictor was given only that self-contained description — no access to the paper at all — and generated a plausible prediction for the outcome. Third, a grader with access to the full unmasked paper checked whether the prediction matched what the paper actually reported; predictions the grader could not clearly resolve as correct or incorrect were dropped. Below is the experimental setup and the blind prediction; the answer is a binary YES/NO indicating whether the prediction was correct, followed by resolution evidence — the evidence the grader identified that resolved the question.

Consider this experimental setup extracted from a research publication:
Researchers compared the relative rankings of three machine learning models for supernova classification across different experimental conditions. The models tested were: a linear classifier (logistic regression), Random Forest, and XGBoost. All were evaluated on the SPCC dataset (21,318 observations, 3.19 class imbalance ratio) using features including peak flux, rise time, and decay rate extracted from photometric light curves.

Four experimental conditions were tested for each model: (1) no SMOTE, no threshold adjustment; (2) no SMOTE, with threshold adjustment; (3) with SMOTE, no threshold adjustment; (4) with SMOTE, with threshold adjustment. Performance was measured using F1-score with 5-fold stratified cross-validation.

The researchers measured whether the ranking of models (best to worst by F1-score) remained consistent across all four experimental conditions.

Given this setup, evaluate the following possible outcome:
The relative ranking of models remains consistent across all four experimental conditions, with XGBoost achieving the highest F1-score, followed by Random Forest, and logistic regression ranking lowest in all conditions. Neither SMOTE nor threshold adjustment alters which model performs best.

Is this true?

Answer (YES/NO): YES